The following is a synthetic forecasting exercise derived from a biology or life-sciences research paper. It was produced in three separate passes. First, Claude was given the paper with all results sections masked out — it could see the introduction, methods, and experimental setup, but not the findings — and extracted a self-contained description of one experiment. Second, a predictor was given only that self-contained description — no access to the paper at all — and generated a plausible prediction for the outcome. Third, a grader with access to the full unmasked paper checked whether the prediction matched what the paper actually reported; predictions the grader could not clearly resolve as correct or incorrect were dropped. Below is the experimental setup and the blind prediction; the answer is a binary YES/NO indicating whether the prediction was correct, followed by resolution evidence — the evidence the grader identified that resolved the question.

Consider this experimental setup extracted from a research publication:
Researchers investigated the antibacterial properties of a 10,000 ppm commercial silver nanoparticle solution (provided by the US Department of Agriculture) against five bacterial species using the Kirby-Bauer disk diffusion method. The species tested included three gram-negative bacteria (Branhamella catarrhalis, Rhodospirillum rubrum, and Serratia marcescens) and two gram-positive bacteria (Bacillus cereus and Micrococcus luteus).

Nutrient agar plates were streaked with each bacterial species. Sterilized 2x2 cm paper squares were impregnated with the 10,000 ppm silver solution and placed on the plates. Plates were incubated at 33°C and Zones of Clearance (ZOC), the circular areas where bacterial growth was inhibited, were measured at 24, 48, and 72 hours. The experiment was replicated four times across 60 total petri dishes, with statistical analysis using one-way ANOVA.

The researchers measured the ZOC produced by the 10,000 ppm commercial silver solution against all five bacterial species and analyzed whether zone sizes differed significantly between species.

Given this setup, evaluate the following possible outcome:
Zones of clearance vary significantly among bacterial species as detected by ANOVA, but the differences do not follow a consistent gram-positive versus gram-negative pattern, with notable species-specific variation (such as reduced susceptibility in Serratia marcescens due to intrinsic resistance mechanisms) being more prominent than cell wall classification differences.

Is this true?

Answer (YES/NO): NO